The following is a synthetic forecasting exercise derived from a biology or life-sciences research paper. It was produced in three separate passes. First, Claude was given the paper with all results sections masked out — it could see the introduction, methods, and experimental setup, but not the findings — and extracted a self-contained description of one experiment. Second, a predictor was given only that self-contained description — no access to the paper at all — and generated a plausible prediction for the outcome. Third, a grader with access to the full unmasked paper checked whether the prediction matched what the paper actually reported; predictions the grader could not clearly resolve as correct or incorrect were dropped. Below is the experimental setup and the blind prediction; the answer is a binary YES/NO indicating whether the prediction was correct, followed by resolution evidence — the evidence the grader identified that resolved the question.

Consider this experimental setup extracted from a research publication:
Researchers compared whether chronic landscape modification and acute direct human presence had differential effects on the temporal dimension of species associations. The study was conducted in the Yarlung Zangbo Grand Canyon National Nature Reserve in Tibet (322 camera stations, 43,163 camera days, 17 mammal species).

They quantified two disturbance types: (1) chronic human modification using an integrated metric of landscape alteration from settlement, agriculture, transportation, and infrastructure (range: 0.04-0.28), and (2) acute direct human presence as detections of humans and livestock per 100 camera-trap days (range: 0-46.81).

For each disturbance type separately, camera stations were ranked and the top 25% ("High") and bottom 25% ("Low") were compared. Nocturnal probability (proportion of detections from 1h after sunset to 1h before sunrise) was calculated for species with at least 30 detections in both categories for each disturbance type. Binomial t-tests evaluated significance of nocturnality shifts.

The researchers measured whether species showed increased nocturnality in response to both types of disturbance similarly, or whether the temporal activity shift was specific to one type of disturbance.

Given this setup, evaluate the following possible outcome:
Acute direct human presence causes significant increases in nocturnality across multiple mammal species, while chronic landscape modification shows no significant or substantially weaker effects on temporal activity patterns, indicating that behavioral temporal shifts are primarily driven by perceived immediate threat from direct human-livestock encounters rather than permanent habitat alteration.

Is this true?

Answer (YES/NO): NO